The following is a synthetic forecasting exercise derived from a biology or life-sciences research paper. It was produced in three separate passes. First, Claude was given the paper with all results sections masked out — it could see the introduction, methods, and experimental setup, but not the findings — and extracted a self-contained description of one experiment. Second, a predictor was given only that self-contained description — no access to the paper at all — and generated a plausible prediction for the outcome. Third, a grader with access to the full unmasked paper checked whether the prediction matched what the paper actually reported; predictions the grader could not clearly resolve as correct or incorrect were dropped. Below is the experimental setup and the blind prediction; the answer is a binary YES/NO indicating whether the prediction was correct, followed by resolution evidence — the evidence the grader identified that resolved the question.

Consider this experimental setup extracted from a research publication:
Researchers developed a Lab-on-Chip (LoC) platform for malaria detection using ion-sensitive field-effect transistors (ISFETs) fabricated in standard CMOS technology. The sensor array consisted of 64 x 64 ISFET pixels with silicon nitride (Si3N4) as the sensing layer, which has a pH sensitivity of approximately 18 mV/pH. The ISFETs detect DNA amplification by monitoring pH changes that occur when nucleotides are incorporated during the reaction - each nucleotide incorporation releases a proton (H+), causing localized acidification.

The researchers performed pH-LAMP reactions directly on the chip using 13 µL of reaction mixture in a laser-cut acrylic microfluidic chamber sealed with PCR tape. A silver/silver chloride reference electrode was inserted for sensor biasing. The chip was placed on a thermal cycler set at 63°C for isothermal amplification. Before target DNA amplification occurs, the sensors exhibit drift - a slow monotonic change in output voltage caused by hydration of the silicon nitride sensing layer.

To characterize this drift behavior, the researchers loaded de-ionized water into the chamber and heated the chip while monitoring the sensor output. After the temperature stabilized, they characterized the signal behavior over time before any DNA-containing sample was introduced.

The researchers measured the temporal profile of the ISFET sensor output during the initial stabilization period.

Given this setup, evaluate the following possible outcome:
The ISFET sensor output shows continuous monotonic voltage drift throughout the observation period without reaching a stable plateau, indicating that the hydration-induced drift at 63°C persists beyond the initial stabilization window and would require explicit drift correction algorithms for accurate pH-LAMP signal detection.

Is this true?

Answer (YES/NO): YES